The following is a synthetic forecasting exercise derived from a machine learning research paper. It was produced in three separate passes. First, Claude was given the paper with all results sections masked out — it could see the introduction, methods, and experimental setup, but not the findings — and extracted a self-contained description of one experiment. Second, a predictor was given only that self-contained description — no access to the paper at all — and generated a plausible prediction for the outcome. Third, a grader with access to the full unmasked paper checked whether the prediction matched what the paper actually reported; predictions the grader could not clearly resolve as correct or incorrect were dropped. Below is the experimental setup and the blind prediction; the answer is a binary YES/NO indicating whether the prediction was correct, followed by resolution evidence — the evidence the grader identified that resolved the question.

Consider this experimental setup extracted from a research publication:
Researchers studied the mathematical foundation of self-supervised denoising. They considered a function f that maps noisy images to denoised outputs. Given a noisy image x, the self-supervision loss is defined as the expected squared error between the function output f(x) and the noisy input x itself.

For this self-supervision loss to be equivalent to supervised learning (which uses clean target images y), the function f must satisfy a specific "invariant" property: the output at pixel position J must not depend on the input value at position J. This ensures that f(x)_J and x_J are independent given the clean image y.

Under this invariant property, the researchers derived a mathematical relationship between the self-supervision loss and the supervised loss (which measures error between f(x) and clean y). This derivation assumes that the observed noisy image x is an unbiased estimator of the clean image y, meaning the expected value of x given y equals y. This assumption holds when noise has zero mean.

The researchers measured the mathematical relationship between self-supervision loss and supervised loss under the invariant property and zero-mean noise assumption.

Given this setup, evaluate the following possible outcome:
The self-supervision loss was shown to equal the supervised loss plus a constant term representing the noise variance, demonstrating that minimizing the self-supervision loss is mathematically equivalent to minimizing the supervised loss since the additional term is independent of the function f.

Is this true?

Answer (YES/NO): YES